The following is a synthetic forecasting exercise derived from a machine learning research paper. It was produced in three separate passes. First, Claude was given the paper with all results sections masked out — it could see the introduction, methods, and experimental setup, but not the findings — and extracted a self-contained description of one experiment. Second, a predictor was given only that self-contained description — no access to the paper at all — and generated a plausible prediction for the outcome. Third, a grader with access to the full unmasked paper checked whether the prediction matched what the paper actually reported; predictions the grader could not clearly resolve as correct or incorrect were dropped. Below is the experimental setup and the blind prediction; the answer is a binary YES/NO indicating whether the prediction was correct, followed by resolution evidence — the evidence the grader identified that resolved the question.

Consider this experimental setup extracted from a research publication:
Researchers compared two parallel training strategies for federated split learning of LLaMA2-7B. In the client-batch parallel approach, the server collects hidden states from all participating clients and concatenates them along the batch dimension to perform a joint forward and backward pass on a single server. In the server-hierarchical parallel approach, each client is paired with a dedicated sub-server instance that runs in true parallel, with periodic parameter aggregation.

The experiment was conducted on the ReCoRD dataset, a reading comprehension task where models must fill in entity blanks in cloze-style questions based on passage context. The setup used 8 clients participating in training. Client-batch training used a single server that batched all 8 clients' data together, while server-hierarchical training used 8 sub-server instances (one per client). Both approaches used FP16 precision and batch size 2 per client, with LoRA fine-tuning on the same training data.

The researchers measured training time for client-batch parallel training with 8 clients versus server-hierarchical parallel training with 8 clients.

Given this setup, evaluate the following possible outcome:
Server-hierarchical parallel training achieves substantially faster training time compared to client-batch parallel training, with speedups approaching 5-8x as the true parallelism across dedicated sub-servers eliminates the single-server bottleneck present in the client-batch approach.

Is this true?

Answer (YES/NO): YES